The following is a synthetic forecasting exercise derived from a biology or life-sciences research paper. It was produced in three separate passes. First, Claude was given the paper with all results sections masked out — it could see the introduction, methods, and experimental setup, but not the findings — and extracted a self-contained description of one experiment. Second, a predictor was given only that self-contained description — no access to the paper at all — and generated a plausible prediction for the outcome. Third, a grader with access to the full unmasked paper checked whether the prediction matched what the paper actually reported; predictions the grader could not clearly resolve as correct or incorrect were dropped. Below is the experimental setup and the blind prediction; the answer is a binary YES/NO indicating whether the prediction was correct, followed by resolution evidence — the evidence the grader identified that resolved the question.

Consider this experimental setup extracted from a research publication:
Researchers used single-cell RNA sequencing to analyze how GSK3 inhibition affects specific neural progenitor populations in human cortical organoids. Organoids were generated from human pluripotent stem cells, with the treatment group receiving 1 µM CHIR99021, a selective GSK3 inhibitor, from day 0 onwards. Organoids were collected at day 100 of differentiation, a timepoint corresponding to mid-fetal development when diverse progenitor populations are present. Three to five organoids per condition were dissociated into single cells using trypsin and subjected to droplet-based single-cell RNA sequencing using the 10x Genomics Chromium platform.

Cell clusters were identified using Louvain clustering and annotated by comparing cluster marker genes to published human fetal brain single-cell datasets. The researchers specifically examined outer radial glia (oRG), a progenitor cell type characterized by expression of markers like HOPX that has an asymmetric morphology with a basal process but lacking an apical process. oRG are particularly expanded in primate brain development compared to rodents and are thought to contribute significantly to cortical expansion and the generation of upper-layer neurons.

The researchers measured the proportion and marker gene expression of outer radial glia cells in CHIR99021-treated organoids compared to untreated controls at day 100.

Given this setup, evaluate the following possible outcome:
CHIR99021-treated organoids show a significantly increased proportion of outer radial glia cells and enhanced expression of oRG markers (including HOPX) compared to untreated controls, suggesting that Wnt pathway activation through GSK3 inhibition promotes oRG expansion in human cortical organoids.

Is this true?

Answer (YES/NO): NO